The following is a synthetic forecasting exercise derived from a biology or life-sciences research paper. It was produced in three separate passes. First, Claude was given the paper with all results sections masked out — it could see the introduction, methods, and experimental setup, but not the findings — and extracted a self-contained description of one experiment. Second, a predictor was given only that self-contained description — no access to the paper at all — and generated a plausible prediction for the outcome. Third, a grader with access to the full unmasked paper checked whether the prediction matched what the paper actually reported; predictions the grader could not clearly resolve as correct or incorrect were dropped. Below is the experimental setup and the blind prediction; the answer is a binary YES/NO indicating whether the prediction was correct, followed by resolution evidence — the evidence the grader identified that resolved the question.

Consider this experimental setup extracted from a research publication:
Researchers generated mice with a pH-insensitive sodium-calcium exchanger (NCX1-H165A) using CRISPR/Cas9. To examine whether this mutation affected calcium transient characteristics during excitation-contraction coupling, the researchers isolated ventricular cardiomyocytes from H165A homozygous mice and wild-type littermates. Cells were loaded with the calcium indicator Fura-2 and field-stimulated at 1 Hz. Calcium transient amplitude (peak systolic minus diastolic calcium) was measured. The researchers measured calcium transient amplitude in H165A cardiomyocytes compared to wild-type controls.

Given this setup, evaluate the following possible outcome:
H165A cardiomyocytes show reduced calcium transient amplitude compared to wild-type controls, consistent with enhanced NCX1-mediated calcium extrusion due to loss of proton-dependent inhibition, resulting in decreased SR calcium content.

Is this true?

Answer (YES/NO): NO